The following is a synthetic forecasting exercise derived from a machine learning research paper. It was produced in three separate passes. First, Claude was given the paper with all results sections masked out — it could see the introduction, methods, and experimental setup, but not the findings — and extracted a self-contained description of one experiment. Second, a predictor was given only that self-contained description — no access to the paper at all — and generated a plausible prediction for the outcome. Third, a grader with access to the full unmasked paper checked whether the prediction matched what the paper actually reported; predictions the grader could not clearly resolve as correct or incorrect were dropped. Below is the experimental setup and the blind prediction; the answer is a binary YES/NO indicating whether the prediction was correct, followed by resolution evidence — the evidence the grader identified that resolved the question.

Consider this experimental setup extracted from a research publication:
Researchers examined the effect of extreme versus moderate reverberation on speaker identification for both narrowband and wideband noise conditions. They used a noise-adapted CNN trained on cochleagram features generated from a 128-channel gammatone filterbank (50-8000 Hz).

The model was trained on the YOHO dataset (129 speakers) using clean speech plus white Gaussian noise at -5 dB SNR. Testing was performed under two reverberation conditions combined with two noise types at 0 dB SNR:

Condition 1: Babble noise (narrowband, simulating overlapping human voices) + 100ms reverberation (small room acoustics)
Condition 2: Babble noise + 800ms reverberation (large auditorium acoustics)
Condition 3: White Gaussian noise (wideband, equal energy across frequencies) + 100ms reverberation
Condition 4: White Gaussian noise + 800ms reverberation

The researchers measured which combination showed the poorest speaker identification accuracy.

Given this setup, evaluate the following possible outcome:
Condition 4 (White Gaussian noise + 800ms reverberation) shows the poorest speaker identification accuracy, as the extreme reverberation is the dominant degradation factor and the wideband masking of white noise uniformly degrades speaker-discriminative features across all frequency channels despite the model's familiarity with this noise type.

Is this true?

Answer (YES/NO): NO